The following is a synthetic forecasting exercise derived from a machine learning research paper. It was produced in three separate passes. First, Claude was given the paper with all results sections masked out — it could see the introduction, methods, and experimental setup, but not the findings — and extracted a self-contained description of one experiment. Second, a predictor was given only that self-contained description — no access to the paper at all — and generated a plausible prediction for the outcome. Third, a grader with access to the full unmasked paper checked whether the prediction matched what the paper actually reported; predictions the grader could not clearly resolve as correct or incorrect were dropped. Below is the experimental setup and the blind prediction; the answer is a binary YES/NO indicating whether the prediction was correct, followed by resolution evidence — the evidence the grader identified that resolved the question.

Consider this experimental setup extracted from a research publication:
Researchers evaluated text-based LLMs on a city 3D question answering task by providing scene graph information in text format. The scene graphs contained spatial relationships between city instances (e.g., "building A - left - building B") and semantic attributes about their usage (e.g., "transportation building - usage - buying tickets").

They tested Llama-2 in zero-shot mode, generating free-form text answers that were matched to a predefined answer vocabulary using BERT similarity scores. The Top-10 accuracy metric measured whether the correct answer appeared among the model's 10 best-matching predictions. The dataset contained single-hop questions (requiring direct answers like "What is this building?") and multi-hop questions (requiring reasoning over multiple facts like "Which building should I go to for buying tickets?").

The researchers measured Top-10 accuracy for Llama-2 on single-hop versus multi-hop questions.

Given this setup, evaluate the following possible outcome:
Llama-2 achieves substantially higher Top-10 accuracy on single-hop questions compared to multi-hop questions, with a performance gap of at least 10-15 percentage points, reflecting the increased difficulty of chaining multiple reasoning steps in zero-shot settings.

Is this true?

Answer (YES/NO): YES